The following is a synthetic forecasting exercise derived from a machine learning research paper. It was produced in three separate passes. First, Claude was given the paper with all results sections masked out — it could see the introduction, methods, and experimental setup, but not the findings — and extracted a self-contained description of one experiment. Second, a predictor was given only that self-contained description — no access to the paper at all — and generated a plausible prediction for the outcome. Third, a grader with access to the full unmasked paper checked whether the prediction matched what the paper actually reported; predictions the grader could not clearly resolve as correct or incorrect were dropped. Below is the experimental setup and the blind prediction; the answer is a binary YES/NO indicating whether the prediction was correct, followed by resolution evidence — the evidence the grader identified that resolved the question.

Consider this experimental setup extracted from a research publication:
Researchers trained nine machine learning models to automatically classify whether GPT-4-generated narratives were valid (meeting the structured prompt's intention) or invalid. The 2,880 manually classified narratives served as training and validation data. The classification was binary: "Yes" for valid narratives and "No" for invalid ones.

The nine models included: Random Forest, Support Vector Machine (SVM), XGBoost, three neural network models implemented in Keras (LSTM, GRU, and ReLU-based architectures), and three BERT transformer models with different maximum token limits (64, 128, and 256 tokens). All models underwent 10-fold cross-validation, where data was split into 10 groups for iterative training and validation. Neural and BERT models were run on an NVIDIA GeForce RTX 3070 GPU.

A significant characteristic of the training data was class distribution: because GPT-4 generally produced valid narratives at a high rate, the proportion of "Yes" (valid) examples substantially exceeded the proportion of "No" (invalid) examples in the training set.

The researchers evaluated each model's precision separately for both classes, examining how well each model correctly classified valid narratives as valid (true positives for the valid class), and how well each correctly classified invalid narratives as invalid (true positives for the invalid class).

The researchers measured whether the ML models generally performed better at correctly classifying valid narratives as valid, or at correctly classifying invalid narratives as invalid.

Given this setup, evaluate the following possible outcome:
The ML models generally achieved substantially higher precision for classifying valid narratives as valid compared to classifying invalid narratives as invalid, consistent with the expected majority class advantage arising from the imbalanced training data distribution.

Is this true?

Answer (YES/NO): YES